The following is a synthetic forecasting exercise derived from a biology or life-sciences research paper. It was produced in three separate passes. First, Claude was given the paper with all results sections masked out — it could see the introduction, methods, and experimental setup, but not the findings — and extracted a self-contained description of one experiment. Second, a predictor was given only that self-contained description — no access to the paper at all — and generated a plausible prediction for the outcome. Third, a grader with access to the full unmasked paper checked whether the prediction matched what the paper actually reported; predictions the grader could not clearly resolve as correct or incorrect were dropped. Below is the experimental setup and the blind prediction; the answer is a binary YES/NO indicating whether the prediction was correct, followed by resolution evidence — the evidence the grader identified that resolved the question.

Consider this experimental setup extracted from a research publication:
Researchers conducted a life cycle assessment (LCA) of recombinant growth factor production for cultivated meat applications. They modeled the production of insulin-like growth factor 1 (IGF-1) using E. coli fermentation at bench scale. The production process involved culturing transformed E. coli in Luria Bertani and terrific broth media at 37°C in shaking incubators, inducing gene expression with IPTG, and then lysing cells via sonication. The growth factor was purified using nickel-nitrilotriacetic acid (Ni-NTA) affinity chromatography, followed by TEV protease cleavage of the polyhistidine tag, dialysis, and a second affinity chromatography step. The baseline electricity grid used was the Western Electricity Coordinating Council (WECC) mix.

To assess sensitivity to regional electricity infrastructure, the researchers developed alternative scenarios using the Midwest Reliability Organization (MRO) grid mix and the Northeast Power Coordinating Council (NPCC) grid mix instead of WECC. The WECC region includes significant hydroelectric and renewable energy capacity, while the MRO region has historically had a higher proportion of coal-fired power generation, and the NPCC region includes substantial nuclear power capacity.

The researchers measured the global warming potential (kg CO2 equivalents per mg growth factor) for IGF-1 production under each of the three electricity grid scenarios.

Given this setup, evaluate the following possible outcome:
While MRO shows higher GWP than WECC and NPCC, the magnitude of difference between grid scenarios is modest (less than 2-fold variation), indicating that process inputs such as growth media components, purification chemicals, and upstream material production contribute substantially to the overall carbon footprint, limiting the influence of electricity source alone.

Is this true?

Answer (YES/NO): YES